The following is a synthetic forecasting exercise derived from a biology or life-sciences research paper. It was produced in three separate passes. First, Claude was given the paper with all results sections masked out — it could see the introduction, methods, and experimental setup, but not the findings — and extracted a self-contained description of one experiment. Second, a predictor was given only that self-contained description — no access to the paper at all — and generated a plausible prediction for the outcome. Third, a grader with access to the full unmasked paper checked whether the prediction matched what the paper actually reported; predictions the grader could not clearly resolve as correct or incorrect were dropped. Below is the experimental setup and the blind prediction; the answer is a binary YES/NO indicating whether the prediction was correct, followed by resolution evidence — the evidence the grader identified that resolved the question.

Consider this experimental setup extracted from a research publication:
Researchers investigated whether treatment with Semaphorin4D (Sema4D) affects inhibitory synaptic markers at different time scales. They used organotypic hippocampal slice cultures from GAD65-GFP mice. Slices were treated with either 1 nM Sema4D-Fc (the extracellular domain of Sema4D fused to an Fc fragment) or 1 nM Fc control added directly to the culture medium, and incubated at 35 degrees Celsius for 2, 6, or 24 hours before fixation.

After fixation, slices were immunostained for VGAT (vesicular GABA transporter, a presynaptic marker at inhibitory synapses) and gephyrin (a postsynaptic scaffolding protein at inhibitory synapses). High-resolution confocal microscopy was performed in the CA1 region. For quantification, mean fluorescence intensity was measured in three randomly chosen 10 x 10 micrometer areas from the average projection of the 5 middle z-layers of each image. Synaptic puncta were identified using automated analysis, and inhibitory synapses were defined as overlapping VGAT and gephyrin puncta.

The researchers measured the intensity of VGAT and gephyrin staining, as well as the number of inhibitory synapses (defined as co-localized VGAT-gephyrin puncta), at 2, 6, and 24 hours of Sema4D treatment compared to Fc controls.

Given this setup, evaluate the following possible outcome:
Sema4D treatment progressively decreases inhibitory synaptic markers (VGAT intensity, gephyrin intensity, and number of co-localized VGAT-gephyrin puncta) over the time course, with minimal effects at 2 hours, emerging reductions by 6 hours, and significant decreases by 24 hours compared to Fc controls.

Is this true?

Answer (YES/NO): NO